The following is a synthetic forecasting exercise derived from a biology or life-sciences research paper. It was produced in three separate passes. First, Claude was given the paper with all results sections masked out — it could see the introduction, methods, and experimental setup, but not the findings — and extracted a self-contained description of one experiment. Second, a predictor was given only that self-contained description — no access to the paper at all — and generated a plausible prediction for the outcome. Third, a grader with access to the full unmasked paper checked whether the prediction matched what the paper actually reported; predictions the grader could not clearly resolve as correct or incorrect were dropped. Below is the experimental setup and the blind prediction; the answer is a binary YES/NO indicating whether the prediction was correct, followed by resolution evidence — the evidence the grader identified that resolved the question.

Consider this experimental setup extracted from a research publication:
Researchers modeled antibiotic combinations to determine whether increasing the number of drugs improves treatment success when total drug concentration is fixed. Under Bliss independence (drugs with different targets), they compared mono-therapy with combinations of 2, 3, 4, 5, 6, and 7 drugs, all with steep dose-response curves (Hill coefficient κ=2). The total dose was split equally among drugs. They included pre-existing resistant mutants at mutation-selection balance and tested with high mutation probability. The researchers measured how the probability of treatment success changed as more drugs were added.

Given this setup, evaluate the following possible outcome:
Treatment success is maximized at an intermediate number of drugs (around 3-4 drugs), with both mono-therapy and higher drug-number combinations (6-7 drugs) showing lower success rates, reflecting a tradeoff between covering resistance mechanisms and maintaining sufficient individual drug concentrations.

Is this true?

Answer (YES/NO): NO